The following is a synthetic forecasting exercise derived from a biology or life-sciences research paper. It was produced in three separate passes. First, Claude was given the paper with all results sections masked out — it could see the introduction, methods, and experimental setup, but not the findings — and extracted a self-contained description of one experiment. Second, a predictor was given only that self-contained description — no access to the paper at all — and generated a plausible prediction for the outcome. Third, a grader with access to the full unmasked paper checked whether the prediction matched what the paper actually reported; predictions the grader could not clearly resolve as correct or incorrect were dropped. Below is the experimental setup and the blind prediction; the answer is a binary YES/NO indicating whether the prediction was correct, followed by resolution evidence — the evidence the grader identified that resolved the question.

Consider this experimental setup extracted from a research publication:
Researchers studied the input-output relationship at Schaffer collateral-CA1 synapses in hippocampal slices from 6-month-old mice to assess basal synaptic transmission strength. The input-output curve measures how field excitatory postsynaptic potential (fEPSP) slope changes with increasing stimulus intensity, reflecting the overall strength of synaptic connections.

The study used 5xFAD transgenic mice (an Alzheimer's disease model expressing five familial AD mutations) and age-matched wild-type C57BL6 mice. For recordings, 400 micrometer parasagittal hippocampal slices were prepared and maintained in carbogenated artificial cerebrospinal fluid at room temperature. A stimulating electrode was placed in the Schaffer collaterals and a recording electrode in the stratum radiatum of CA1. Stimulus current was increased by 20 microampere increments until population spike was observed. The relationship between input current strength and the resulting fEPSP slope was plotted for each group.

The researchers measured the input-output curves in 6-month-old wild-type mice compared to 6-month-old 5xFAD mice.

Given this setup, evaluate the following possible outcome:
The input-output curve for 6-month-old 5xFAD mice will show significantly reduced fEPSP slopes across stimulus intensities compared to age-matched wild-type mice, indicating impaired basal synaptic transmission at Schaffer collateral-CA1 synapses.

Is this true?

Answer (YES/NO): YES